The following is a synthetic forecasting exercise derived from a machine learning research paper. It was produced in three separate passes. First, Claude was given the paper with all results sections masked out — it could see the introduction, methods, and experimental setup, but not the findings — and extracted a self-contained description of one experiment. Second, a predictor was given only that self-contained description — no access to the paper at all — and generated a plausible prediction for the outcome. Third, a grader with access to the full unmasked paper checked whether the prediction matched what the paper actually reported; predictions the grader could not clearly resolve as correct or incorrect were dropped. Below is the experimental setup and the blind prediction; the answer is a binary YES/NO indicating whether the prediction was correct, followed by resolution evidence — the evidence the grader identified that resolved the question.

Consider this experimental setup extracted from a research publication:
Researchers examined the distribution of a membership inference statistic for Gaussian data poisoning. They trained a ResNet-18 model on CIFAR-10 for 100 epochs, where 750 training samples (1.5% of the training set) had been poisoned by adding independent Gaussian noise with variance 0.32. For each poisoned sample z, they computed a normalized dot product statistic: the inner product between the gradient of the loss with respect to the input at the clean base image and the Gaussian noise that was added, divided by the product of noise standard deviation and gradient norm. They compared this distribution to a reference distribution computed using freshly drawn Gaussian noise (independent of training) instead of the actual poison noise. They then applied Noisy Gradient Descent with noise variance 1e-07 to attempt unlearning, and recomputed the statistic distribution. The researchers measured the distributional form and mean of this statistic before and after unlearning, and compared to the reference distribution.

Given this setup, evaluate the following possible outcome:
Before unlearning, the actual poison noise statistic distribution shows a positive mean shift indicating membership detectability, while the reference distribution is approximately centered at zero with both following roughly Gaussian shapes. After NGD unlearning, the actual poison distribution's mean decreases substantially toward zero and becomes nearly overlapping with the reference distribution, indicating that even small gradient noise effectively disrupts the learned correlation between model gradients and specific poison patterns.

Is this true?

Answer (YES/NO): NO